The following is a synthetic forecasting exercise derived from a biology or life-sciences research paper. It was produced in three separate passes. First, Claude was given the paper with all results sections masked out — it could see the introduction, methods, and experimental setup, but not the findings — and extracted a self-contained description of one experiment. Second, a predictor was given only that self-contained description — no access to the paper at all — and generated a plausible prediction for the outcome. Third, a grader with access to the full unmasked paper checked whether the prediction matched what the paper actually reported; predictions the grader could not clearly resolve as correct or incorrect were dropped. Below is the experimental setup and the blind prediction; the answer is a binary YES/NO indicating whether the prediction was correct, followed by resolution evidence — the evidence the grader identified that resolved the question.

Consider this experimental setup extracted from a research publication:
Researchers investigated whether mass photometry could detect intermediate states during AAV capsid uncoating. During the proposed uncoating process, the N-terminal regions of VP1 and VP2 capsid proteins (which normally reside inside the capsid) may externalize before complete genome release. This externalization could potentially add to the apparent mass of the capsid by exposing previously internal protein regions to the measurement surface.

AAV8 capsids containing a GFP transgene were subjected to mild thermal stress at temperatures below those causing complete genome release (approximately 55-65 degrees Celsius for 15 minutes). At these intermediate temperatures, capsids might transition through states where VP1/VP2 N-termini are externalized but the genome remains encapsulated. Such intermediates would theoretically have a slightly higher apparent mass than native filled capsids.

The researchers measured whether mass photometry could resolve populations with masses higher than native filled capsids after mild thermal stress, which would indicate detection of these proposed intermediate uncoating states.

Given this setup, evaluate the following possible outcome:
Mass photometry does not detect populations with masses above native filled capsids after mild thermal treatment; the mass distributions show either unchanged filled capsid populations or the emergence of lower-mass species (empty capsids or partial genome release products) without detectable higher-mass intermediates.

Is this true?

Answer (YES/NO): YES